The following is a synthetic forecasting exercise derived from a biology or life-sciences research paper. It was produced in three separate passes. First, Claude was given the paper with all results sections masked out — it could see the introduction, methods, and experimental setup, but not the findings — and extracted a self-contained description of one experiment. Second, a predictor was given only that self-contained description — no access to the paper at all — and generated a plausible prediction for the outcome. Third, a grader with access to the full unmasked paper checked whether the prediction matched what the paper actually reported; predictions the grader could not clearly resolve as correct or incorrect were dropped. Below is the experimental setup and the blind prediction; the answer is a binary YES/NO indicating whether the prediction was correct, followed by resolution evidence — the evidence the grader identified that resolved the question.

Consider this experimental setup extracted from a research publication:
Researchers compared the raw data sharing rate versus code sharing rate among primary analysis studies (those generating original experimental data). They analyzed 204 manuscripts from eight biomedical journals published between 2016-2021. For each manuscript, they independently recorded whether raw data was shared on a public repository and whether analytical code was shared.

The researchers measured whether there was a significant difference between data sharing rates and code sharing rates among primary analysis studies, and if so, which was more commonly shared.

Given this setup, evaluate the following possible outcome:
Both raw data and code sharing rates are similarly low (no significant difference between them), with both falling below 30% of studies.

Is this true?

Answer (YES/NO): NO